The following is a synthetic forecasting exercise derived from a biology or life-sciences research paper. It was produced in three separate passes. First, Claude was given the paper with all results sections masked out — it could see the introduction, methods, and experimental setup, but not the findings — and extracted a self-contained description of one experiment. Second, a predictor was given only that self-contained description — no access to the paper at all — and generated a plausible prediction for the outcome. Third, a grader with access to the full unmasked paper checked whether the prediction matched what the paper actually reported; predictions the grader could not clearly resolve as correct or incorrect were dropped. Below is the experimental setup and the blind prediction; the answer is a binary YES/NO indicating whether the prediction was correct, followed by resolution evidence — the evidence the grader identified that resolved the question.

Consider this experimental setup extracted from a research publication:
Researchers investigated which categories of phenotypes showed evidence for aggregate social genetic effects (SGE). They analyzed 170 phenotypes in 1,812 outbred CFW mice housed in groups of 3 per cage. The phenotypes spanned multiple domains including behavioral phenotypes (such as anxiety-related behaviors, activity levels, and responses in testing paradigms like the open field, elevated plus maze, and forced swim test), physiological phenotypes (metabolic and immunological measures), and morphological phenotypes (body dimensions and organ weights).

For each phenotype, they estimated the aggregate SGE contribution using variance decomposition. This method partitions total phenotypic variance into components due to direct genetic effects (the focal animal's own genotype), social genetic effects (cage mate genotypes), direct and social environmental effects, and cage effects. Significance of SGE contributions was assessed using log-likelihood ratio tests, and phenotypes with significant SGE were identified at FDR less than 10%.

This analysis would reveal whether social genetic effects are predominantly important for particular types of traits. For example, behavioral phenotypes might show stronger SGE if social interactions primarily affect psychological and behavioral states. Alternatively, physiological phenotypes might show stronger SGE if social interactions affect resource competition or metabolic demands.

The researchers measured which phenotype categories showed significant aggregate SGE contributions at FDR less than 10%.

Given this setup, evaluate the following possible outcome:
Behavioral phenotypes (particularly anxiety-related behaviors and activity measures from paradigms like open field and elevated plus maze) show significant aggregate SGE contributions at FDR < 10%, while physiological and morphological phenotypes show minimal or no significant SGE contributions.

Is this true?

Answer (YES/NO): NO